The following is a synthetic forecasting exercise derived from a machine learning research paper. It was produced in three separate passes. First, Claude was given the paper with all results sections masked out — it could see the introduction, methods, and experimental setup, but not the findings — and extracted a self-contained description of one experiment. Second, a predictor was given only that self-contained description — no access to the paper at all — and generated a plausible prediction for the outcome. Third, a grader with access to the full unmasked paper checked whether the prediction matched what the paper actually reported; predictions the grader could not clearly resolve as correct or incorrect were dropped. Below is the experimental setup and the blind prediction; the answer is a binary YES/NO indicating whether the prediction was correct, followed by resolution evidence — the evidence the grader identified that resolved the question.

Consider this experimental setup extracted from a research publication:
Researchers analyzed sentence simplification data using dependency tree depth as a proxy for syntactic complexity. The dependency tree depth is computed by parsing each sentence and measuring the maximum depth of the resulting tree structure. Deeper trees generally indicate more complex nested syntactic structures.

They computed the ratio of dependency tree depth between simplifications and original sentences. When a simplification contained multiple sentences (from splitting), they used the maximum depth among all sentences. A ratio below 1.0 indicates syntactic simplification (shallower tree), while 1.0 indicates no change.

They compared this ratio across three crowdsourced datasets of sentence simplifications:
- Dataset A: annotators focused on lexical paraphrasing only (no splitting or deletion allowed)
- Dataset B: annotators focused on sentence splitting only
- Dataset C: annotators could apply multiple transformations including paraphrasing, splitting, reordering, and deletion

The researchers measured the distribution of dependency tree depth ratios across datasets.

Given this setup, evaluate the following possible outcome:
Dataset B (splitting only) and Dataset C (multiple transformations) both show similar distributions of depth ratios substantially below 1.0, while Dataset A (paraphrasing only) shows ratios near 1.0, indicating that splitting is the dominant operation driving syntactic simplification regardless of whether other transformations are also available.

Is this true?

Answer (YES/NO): NO